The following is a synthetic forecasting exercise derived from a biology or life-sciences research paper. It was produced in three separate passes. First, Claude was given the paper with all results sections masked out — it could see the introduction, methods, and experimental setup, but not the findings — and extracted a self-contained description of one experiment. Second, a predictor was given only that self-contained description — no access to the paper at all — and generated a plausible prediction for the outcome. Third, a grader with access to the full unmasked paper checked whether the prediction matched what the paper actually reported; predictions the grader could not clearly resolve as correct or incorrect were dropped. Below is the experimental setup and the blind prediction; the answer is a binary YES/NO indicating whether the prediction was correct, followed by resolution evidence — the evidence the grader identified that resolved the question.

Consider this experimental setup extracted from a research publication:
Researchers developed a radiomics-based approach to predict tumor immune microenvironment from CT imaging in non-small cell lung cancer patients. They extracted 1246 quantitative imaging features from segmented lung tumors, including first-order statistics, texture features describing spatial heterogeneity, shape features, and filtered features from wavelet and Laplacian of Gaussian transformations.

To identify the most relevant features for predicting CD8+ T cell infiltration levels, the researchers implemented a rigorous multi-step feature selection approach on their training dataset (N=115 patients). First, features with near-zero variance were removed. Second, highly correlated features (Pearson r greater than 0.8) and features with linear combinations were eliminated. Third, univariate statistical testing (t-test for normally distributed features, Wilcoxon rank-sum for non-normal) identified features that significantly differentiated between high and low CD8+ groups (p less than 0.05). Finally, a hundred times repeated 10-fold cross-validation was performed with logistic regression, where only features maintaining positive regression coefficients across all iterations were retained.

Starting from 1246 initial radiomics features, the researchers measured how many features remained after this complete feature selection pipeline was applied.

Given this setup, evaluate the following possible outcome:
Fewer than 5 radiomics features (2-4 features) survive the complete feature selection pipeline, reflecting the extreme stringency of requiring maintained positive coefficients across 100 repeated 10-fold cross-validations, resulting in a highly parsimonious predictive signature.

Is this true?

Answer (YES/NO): YES